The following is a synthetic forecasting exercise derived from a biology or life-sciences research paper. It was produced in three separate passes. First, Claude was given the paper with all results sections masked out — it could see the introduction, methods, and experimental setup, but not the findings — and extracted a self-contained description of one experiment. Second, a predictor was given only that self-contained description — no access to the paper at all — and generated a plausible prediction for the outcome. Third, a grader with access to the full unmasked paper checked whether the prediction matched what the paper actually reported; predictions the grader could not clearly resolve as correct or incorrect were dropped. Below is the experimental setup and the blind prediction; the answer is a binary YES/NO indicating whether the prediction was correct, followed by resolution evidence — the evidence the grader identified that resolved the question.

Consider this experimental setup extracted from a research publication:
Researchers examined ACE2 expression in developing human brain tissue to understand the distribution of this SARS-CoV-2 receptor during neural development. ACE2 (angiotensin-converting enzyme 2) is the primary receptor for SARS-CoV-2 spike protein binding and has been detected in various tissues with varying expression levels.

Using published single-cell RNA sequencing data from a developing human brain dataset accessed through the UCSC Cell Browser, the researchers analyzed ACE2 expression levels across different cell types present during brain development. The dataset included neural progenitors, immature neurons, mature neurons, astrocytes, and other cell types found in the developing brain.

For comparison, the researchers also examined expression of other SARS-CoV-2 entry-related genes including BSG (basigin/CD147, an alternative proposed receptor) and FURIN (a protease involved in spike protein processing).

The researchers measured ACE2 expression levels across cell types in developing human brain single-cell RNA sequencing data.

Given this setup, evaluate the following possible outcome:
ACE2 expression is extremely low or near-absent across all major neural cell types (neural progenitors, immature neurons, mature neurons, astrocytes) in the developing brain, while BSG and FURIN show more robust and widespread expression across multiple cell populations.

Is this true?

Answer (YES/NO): YES